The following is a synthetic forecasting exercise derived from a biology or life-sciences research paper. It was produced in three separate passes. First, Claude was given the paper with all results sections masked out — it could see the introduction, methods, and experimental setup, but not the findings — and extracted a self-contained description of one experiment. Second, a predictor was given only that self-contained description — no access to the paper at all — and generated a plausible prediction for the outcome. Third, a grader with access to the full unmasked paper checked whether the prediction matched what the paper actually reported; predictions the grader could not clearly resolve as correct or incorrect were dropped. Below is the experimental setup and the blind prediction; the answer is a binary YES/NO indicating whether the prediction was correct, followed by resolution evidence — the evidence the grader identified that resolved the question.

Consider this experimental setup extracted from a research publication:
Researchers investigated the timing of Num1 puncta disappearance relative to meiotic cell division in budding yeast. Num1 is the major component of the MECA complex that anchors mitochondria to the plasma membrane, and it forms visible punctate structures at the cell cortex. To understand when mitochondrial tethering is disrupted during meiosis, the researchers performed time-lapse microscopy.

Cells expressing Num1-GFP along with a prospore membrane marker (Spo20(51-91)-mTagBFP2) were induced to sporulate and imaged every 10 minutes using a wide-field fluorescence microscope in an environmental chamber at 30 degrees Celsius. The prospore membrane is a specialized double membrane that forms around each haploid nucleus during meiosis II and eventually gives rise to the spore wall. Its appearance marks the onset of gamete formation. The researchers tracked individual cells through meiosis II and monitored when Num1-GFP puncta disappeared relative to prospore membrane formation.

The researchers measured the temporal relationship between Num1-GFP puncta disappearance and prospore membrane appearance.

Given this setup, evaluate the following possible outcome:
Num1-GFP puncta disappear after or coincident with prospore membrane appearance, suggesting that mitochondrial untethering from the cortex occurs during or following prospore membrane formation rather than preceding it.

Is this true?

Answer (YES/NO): YES